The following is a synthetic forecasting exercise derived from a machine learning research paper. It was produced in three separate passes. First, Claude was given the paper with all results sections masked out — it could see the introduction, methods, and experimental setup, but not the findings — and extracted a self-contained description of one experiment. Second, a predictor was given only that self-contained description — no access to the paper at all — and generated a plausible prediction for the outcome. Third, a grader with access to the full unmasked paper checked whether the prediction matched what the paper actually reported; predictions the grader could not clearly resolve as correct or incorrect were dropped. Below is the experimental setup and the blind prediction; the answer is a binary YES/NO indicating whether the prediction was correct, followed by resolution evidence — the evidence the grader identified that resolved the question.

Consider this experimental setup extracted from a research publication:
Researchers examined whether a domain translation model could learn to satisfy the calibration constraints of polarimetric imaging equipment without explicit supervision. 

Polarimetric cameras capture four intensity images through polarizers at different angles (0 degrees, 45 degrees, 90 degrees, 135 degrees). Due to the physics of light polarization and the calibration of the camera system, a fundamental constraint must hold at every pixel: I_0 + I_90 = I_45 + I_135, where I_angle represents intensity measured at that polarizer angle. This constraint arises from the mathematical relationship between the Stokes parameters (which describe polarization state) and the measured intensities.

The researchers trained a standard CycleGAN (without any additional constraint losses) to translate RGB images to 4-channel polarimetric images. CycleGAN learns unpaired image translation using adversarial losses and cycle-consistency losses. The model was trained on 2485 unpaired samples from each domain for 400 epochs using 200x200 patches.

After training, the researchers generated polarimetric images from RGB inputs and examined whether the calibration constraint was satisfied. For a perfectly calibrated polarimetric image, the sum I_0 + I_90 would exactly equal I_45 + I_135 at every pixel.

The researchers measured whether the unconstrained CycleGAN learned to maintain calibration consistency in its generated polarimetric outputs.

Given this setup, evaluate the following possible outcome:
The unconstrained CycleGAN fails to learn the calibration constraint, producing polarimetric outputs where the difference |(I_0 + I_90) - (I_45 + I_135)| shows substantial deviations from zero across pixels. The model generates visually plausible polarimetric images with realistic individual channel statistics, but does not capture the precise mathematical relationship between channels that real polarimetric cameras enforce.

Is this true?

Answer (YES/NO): YES